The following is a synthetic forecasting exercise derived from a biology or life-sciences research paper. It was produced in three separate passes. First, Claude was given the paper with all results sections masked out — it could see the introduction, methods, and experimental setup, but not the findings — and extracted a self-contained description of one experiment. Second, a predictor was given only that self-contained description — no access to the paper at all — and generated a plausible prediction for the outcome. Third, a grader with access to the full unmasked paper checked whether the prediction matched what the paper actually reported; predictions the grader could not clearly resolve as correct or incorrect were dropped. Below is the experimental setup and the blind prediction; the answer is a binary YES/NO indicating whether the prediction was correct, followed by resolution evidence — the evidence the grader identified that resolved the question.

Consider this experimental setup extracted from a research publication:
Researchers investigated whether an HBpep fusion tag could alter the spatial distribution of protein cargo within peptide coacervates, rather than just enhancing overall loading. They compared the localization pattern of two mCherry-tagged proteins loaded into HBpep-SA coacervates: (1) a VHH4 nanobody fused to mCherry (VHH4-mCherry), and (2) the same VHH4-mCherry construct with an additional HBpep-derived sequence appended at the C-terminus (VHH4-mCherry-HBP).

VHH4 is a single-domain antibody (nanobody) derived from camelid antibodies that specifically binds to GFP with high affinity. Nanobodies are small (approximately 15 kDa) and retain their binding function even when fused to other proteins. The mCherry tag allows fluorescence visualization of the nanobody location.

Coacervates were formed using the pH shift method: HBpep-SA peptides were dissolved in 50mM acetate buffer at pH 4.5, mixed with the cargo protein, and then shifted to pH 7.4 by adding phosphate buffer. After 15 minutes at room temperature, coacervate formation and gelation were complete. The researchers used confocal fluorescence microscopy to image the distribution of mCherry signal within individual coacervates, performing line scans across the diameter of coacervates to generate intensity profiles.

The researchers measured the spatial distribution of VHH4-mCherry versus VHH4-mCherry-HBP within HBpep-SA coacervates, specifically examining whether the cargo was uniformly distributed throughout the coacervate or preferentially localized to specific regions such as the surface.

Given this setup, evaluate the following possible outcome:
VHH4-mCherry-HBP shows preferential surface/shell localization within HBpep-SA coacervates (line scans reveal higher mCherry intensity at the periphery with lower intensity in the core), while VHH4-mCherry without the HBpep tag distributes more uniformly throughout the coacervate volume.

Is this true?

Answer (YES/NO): NO